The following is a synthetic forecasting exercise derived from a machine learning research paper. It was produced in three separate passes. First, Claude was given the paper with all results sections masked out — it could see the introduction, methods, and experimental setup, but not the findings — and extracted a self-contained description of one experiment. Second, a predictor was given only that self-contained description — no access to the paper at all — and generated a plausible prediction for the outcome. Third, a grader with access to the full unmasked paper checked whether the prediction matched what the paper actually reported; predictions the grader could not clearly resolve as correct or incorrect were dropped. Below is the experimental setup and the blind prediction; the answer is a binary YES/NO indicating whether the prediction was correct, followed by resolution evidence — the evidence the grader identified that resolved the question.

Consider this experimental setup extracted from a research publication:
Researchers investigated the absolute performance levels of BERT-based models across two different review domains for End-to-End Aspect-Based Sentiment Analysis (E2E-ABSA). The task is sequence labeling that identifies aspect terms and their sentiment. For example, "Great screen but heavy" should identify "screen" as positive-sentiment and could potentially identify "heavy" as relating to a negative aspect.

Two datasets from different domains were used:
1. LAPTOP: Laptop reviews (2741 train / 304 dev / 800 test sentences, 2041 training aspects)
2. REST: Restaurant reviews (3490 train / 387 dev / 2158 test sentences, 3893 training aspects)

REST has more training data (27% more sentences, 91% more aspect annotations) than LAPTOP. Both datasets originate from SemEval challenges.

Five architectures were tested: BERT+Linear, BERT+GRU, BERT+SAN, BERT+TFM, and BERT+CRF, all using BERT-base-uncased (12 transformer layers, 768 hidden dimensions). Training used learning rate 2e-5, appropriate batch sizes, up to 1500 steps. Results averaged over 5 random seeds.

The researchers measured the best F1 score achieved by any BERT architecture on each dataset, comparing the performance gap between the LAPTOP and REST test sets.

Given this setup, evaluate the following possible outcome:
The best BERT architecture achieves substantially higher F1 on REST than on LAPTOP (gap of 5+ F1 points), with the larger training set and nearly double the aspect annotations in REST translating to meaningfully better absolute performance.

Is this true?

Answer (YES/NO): YES